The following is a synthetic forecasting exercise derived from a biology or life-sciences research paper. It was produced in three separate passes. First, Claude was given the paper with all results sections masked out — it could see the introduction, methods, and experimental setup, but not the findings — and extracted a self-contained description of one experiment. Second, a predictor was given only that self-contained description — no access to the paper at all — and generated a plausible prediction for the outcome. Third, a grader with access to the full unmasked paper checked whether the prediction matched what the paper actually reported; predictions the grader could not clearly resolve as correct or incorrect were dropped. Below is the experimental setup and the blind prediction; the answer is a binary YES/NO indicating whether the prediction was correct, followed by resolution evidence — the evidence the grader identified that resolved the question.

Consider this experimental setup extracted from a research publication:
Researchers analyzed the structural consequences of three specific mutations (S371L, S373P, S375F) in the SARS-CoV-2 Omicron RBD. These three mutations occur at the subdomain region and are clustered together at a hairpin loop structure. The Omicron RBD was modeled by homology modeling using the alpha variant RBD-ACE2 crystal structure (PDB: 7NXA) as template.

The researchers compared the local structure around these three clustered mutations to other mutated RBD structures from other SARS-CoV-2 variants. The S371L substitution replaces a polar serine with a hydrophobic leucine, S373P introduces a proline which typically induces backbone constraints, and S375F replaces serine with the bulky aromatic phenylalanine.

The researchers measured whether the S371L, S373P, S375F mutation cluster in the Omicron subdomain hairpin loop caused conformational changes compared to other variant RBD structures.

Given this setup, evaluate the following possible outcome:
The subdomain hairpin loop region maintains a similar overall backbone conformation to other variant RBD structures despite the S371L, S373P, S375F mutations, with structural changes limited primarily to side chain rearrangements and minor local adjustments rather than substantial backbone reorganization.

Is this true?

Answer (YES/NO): NO